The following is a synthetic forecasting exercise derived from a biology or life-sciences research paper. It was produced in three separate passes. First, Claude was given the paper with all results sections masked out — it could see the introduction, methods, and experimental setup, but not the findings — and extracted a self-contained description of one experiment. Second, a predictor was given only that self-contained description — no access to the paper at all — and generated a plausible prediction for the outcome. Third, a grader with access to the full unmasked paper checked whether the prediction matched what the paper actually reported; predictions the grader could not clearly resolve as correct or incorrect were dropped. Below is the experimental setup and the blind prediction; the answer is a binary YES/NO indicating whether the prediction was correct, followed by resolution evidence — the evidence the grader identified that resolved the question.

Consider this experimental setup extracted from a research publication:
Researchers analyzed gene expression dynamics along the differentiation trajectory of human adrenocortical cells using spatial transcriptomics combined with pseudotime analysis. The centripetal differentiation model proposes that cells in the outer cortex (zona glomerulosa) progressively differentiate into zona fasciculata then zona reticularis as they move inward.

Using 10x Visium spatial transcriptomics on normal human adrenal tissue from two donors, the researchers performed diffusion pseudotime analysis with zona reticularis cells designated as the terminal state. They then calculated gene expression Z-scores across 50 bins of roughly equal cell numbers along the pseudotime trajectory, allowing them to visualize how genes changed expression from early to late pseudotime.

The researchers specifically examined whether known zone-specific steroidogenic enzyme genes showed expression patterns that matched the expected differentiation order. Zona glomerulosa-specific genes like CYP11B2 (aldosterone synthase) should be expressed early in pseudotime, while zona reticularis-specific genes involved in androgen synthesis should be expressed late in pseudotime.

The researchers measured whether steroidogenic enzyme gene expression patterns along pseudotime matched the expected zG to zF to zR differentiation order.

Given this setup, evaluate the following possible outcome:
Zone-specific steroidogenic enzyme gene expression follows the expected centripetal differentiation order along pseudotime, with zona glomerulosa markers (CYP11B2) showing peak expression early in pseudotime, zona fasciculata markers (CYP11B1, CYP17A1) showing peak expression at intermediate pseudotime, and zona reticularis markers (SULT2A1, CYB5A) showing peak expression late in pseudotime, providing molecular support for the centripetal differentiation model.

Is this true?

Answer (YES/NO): YES